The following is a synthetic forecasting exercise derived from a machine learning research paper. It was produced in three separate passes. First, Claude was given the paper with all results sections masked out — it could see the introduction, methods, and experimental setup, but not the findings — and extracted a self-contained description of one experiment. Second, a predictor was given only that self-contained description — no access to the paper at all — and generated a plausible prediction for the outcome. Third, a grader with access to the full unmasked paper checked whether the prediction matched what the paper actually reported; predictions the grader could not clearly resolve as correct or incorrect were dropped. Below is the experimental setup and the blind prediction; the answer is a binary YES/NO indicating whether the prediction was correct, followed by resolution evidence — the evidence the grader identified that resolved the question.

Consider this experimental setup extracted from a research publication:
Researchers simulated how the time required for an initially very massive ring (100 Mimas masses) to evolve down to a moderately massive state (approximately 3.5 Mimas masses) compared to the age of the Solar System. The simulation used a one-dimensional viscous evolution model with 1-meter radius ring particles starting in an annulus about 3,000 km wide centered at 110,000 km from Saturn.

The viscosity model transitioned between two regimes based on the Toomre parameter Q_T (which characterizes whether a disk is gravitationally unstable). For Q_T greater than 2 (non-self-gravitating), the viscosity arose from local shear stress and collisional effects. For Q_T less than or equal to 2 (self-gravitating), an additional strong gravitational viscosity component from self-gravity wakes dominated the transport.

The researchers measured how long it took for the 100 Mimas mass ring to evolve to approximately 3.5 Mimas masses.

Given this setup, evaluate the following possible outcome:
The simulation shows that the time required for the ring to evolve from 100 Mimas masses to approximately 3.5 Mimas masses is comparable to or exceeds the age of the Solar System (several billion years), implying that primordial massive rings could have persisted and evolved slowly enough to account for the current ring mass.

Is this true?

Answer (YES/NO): NO